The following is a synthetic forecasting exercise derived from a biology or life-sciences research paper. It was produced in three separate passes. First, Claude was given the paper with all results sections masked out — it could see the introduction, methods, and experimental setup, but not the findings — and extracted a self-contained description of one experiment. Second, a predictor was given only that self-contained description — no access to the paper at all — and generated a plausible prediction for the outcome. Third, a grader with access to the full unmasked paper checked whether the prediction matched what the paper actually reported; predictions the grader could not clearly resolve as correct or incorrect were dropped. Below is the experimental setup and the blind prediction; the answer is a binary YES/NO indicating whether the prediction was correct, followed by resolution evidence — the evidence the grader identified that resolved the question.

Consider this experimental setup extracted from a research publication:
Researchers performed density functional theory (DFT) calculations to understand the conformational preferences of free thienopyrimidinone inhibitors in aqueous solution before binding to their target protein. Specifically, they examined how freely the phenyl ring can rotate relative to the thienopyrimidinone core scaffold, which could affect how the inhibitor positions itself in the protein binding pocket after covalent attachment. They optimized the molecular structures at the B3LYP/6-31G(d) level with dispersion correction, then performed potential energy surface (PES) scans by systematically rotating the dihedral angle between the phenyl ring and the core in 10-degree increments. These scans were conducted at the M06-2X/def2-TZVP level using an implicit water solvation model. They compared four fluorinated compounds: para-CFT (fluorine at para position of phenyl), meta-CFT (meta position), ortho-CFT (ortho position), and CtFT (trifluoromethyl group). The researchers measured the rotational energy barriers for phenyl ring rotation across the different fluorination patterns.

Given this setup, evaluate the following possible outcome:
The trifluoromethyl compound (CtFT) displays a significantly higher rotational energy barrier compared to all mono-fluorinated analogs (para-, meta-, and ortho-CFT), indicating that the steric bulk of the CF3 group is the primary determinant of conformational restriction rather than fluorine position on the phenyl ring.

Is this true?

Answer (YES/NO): NO